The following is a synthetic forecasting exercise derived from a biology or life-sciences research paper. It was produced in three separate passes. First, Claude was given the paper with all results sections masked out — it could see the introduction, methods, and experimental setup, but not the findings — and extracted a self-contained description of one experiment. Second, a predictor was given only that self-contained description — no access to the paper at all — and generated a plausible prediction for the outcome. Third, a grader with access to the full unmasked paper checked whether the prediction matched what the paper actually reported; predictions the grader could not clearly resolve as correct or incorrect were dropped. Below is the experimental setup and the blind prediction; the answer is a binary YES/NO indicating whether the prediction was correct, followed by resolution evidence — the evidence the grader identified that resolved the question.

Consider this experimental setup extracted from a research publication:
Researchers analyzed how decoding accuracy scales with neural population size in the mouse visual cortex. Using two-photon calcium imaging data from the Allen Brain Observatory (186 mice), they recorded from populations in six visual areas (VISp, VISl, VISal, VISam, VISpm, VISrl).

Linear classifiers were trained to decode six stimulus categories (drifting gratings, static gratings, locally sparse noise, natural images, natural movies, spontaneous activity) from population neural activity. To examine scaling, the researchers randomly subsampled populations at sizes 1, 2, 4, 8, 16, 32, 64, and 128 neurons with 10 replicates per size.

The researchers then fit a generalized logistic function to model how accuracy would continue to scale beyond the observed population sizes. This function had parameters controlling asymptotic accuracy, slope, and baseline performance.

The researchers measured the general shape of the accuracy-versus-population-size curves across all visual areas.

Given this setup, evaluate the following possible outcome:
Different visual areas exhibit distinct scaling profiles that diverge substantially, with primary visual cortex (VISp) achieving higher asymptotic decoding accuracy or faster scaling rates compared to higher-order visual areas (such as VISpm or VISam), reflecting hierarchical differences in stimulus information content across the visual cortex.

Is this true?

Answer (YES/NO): NO